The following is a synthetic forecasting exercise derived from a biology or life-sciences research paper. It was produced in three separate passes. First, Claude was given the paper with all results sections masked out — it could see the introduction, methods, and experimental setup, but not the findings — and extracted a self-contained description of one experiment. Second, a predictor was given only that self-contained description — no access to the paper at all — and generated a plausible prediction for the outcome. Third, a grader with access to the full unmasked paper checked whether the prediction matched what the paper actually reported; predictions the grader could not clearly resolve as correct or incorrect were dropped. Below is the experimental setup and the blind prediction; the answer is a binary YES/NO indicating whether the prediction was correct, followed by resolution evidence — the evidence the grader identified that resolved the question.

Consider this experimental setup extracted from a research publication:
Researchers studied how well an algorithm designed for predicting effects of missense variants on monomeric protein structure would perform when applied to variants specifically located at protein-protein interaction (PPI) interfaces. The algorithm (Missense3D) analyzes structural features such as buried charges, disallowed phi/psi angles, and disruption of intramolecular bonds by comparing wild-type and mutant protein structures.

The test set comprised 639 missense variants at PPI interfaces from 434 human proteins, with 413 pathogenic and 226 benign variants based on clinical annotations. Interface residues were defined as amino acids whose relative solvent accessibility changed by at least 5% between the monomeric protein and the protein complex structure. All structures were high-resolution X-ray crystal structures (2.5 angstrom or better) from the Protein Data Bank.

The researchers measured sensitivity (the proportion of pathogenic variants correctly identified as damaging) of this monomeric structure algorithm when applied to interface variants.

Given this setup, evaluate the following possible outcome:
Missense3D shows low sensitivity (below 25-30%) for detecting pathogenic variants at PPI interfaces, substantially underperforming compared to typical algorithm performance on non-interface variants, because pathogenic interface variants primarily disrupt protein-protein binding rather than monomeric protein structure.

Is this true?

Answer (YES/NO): YES